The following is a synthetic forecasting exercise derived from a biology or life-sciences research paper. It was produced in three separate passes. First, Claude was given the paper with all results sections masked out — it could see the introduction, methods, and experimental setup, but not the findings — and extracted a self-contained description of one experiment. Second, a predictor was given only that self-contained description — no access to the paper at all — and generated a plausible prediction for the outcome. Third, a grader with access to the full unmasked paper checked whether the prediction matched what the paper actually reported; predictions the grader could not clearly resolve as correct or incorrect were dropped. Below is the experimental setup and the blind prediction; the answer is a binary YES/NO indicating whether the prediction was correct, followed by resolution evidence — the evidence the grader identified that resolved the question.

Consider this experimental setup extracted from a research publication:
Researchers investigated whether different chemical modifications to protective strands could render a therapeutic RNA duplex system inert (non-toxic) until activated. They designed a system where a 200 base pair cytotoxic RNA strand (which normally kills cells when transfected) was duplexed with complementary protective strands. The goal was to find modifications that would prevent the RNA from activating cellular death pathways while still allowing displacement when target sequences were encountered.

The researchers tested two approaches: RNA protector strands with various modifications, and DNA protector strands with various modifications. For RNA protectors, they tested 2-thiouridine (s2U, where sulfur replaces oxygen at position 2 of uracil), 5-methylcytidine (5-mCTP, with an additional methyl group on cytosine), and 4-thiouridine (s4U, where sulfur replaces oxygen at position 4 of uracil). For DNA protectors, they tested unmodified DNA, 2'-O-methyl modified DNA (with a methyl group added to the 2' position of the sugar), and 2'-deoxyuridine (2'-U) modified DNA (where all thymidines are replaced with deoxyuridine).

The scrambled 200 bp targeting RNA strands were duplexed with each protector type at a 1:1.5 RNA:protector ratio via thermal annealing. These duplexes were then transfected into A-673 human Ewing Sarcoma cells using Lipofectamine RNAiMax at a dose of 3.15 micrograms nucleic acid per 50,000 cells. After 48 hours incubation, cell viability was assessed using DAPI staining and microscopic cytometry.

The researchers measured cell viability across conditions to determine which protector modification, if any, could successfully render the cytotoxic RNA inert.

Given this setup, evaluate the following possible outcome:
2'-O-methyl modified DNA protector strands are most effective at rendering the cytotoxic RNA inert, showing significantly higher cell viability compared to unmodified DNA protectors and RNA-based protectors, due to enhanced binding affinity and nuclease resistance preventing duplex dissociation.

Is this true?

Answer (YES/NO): NO